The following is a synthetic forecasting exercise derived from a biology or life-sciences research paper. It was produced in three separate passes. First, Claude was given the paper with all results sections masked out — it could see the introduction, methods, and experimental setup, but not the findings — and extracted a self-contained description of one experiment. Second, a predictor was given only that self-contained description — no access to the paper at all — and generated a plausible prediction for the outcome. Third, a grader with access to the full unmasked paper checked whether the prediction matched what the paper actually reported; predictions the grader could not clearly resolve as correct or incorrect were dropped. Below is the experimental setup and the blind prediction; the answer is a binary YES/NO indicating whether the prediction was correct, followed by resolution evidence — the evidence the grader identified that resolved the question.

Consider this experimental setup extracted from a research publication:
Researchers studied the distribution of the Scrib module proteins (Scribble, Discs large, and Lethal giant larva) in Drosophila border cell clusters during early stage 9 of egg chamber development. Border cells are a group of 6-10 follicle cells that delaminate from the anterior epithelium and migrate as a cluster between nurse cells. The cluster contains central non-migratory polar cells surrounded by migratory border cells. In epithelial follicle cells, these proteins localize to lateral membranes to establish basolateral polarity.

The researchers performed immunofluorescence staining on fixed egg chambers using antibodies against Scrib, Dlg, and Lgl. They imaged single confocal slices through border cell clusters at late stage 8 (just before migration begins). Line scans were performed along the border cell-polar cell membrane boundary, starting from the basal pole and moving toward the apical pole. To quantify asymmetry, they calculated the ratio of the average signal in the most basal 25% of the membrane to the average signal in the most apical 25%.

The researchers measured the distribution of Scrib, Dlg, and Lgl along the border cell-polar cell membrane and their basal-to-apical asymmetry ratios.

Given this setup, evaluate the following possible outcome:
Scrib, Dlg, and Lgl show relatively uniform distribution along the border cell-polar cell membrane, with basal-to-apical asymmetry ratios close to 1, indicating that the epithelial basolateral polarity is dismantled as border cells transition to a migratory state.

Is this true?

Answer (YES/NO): NO